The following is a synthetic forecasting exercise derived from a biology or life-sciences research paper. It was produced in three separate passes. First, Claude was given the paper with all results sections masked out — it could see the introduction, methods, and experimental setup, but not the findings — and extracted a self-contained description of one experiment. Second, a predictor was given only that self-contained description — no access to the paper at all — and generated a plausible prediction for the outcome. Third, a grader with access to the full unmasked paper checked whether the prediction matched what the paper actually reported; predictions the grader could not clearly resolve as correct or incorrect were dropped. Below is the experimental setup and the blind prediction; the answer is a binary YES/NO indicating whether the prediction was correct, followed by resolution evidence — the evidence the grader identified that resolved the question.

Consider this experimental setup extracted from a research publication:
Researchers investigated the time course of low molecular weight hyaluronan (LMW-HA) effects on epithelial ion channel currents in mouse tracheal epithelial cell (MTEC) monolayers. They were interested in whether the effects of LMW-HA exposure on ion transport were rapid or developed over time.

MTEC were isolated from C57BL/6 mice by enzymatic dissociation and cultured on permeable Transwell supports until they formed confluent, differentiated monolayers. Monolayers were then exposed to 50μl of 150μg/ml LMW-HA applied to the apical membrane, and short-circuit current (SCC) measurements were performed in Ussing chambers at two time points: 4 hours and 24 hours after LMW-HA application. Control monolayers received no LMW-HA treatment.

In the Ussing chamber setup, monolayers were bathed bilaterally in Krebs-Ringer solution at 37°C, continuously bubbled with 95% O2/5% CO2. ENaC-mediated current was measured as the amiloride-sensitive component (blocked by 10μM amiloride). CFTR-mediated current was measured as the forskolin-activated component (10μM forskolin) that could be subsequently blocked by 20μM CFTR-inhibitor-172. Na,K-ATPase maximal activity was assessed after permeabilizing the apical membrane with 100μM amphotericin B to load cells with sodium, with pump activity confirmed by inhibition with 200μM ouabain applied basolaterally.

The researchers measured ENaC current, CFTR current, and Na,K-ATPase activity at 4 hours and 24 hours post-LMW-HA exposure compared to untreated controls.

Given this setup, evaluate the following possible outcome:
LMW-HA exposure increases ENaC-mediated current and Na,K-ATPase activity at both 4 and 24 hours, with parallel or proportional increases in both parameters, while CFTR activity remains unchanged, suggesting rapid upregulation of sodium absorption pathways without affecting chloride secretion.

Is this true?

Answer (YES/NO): NO